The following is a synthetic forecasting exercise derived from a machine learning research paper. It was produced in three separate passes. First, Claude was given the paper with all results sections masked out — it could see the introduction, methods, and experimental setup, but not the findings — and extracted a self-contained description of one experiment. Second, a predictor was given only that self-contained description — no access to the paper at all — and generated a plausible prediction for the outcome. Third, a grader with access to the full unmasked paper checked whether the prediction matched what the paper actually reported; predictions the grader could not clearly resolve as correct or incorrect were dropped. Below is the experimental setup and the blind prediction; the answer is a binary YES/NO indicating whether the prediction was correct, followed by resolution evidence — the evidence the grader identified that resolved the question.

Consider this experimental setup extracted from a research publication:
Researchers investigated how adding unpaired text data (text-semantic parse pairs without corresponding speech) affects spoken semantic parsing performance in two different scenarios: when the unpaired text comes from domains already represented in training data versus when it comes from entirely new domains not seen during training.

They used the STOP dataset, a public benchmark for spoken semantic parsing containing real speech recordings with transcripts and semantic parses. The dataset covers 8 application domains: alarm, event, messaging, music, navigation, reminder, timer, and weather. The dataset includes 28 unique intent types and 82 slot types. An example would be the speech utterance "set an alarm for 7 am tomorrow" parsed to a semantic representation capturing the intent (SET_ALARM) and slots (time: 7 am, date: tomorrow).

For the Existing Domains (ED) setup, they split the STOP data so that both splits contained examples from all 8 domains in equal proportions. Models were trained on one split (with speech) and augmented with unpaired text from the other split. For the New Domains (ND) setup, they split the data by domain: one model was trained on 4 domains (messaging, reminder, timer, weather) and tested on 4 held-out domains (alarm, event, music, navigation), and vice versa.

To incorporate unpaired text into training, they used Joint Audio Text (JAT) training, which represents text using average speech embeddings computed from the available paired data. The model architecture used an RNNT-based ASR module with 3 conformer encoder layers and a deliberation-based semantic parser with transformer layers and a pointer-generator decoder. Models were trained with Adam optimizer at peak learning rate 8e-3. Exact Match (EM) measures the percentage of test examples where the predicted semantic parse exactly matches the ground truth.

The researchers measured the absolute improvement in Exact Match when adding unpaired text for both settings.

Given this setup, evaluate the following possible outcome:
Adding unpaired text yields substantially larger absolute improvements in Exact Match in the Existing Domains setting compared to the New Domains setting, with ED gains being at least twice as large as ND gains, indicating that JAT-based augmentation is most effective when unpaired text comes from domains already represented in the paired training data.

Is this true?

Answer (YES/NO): NO